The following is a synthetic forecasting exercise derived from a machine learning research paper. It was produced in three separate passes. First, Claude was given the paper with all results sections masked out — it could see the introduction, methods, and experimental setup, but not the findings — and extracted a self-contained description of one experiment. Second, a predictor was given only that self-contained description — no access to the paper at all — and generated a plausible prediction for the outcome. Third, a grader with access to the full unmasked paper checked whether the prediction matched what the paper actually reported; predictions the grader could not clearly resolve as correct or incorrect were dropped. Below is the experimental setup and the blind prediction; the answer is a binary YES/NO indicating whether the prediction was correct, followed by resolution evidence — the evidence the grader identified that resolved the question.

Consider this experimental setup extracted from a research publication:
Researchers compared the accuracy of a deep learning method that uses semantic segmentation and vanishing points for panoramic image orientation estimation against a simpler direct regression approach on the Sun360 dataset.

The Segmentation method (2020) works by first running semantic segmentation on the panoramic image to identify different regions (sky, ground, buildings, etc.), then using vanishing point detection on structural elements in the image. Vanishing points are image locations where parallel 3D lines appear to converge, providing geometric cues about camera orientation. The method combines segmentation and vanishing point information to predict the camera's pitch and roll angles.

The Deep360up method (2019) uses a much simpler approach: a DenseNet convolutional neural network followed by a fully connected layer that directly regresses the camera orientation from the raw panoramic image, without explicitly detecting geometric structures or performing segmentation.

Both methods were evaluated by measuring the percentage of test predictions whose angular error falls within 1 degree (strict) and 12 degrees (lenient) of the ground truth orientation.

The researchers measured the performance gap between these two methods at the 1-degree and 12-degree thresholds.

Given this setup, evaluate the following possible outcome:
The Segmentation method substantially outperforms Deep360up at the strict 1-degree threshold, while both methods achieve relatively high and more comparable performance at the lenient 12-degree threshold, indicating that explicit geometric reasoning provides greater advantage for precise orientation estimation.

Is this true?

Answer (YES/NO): YES